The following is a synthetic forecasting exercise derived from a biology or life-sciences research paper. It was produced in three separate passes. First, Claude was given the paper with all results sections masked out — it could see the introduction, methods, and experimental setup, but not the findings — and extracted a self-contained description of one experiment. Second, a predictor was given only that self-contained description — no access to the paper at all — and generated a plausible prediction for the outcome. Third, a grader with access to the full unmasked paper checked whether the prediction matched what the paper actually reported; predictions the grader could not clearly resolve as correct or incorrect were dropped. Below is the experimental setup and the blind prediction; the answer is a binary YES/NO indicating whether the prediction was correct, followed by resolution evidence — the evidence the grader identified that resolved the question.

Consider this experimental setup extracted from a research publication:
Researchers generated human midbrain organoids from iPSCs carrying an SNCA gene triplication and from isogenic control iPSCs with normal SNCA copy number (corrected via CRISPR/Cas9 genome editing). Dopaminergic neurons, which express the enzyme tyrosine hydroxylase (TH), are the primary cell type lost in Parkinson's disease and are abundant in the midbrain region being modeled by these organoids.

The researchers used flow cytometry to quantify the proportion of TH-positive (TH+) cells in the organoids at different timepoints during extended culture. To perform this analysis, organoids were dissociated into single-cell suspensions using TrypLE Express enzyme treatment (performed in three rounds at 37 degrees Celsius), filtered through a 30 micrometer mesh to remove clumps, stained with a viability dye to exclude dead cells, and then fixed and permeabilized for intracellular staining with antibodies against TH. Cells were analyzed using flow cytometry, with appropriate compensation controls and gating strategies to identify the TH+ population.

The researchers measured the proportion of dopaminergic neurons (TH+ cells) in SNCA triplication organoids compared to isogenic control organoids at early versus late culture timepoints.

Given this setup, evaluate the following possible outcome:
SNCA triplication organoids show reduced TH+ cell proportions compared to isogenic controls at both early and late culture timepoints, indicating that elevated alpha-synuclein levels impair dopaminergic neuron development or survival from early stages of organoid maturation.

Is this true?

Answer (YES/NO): NO